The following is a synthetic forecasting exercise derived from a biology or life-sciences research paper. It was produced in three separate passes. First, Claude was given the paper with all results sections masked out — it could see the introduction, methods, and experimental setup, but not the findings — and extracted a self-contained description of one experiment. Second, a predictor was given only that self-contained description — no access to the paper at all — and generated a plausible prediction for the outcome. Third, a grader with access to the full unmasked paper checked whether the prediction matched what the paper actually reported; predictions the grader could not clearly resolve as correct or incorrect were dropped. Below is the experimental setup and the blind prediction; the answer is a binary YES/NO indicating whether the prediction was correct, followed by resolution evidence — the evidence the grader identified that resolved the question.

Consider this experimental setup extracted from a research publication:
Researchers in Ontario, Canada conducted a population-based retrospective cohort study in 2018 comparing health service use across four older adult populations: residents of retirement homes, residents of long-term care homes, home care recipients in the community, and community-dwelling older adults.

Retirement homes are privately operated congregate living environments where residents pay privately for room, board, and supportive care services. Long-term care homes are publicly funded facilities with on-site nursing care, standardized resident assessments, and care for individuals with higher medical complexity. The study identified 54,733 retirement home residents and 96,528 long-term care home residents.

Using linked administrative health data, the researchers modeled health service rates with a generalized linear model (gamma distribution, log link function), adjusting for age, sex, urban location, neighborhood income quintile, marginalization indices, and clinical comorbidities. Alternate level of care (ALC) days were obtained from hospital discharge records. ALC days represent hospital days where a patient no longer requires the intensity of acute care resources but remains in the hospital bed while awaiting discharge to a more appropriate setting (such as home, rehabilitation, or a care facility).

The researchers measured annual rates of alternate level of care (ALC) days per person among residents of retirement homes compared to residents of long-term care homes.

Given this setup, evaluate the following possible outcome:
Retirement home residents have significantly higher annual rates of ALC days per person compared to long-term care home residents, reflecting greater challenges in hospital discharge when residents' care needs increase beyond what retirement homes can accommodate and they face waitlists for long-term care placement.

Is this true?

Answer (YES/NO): YES